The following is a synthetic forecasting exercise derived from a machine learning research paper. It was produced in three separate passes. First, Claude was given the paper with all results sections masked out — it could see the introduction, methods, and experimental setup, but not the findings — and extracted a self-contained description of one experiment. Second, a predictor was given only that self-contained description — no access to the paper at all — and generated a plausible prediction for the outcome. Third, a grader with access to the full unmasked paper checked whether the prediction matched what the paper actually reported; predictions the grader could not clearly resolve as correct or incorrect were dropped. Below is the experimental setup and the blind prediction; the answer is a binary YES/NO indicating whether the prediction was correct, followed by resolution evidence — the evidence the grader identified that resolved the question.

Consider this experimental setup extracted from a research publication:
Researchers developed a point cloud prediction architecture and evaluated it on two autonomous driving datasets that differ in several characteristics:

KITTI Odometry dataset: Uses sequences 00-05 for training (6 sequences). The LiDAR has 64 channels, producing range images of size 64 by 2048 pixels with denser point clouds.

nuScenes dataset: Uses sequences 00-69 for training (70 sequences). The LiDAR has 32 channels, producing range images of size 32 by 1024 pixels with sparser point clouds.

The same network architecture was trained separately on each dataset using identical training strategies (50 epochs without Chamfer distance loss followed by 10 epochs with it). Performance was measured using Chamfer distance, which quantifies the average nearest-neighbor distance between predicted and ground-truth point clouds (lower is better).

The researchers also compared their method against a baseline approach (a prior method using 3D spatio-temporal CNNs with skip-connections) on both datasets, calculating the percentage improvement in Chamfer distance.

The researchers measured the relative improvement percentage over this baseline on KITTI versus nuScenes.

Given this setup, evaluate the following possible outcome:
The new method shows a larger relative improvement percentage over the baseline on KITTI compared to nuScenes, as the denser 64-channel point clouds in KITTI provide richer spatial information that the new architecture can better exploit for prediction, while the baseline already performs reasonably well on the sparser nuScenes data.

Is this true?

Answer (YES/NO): NO